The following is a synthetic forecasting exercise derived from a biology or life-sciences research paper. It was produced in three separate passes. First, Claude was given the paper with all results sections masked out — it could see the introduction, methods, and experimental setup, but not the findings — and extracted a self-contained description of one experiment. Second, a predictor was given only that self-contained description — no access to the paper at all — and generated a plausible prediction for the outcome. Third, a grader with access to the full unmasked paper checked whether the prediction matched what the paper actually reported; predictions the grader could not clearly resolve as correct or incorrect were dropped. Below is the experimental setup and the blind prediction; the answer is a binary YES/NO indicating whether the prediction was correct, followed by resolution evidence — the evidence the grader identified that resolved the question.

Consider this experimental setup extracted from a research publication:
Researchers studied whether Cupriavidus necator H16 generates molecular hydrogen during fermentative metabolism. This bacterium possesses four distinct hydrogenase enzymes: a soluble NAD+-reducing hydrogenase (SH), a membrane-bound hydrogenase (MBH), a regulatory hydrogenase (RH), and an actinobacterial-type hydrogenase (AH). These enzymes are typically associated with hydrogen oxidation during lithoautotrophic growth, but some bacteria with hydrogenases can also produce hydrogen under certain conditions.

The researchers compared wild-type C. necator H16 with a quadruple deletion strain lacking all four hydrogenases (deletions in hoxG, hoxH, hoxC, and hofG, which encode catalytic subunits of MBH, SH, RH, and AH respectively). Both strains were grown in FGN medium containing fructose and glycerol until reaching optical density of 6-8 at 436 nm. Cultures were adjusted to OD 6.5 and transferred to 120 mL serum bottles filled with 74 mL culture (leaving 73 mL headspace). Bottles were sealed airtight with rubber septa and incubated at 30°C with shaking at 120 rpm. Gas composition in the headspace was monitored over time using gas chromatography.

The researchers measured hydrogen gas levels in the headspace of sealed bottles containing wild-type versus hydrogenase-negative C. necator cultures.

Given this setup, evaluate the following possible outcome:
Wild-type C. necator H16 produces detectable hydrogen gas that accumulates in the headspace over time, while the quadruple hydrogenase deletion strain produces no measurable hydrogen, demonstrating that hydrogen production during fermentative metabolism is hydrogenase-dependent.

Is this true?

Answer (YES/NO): NO